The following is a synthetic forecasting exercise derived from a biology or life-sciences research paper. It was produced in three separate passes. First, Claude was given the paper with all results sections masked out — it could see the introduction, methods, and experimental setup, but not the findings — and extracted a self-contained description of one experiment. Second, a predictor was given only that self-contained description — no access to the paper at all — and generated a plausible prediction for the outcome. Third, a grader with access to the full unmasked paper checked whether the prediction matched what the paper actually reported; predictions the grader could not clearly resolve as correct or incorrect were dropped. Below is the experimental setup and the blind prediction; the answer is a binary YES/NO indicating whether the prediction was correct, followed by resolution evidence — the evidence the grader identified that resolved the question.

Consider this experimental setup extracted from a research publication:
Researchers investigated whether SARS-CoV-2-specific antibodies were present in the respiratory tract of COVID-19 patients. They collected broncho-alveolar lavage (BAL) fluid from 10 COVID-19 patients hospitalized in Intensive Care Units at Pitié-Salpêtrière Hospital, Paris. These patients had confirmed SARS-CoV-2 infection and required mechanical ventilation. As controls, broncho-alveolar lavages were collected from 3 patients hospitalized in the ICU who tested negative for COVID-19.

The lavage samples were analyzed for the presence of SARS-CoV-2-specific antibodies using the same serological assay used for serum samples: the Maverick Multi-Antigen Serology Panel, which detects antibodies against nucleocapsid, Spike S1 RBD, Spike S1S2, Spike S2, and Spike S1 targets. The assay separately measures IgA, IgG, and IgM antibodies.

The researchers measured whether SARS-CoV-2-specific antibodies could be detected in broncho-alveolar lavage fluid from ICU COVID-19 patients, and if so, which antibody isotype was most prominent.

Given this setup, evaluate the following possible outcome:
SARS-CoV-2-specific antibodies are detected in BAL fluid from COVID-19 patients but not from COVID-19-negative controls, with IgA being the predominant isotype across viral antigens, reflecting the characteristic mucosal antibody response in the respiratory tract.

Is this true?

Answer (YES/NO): NO